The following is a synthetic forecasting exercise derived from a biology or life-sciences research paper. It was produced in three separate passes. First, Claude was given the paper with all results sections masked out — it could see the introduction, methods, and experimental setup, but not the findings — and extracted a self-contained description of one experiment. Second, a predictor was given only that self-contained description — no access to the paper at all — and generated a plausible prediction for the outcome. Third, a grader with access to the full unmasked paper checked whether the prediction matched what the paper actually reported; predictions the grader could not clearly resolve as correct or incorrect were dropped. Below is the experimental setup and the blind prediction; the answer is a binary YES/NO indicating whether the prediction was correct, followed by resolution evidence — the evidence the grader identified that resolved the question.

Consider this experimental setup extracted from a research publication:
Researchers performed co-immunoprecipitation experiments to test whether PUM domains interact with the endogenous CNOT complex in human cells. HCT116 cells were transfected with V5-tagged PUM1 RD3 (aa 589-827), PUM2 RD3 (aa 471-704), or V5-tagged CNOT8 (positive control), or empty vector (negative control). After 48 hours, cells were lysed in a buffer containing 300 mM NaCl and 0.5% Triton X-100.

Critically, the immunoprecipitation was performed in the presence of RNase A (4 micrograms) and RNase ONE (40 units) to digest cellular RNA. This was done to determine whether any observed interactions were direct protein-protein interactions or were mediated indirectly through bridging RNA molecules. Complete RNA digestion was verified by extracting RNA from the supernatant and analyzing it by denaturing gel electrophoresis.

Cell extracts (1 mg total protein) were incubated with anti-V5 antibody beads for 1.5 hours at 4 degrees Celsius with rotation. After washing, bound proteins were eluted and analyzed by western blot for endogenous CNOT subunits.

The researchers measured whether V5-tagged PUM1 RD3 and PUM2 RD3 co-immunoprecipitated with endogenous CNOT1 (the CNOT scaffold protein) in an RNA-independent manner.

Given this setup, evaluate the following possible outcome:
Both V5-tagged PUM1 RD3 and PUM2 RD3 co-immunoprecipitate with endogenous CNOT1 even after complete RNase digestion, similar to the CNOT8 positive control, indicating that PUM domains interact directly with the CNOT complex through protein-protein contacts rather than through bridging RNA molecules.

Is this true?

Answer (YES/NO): YES